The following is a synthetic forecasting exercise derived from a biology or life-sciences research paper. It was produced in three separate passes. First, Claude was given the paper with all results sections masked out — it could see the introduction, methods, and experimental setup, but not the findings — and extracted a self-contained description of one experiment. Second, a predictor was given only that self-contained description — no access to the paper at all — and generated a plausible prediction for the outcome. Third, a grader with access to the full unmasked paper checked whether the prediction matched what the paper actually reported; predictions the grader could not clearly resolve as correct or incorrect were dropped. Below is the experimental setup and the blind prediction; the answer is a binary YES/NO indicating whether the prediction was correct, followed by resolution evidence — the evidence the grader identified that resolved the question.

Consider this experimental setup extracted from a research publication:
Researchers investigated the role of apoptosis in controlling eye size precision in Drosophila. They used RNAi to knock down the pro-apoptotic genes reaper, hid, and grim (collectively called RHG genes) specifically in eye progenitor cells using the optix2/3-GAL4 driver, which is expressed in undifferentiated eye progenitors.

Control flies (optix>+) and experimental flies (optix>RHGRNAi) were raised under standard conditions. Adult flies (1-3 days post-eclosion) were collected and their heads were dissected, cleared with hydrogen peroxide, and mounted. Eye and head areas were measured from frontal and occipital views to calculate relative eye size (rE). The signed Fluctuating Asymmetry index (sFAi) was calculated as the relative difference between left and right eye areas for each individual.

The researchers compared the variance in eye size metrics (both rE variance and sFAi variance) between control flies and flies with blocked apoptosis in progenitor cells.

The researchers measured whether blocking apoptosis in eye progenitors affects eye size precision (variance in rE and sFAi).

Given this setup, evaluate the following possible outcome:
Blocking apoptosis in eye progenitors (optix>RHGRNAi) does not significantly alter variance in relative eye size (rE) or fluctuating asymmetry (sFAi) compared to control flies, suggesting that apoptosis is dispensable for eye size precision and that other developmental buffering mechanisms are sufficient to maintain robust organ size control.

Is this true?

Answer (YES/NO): NO